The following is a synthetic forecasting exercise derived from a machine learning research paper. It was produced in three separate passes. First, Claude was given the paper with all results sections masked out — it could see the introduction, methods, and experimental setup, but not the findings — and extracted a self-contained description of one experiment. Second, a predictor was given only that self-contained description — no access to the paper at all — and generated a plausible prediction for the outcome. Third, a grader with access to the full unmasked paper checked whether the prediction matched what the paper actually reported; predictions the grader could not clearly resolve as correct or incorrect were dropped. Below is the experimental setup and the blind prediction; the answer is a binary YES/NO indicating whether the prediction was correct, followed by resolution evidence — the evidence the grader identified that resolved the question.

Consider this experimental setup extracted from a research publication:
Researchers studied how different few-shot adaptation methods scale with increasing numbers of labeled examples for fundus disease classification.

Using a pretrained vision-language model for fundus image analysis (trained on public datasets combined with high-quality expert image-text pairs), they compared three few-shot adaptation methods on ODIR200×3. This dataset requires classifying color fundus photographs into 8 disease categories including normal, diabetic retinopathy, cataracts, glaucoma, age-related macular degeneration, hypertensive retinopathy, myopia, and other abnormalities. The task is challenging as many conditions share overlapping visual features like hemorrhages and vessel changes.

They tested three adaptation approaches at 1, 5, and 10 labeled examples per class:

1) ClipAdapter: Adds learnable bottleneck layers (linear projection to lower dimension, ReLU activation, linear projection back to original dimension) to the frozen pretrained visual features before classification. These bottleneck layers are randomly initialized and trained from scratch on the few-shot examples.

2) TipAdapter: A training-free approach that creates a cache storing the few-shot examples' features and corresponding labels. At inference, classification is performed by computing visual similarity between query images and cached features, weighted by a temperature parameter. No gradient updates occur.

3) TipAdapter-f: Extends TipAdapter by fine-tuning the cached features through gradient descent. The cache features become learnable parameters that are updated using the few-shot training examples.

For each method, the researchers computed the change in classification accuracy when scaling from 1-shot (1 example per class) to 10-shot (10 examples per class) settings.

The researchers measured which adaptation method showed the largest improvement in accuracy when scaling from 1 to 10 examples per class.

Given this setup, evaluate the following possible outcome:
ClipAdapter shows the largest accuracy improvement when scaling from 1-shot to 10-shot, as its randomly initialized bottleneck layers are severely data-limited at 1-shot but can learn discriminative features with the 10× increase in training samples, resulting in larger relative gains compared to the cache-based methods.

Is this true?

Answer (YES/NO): YES